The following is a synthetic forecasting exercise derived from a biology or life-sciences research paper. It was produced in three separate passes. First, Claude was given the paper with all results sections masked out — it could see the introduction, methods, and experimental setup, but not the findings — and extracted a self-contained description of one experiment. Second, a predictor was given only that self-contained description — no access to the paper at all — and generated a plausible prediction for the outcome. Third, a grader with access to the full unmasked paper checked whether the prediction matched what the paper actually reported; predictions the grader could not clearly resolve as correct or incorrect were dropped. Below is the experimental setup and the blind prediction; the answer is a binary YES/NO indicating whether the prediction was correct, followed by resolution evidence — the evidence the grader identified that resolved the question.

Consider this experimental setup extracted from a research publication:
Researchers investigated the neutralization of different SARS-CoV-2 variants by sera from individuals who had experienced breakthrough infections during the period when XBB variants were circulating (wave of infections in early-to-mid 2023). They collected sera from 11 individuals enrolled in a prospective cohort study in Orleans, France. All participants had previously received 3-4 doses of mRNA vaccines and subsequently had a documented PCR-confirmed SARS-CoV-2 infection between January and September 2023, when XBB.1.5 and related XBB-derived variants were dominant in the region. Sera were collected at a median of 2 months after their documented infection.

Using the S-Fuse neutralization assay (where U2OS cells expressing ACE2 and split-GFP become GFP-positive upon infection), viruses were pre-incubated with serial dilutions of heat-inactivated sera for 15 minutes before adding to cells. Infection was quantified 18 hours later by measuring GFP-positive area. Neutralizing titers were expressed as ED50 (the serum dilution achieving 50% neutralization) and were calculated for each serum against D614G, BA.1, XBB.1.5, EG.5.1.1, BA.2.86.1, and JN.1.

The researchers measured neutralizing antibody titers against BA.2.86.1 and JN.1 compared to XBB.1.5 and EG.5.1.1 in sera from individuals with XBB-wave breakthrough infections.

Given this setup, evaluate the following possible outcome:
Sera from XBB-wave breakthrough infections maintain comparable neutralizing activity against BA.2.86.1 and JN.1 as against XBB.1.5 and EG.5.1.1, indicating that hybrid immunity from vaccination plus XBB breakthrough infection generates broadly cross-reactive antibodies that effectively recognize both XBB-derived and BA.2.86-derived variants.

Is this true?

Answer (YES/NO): YES